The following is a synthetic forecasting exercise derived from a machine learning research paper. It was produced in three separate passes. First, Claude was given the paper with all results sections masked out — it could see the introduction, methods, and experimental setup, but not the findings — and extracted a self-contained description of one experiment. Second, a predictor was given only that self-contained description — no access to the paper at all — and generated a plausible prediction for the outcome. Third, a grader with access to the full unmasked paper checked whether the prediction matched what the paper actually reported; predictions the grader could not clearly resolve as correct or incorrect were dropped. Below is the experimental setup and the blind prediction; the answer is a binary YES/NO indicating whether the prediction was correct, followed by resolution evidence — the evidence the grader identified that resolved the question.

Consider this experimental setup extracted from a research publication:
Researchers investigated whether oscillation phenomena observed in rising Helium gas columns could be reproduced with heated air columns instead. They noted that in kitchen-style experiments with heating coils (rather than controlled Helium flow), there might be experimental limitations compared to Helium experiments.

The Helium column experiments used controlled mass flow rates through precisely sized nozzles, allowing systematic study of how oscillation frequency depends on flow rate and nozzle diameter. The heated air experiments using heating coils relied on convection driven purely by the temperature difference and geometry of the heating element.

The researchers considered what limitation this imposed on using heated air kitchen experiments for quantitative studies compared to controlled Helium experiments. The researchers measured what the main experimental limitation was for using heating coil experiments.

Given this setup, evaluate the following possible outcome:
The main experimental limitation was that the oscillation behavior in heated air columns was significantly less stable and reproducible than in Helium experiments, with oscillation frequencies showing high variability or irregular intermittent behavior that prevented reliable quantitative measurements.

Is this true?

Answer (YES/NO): NO